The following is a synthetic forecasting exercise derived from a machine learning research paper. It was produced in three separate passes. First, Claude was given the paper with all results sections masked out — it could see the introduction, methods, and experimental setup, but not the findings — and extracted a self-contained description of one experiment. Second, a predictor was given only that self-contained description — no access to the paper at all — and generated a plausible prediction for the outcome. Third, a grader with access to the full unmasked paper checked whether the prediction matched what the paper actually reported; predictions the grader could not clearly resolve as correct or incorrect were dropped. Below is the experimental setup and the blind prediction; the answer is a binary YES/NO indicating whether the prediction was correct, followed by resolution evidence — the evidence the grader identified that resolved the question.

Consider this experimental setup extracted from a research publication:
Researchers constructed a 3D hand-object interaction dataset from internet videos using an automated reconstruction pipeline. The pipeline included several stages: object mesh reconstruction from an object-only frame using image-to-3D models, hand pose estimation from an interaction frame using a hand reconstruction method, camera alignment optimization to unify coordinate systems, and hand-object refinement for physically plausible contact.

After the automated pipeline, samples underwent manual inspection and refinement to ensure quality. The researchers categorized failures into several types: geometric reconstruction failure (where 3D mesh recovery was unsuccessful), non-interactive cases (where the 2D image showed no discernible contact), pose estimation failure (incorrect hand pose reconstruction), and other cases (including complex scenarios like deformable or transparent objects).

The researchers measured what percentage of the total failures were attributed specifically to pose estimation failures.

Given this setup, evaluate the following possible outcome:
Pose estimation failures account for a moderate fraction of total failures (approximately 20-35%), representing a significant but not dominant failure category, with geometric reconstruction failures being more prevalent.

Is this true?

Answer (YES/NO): NO